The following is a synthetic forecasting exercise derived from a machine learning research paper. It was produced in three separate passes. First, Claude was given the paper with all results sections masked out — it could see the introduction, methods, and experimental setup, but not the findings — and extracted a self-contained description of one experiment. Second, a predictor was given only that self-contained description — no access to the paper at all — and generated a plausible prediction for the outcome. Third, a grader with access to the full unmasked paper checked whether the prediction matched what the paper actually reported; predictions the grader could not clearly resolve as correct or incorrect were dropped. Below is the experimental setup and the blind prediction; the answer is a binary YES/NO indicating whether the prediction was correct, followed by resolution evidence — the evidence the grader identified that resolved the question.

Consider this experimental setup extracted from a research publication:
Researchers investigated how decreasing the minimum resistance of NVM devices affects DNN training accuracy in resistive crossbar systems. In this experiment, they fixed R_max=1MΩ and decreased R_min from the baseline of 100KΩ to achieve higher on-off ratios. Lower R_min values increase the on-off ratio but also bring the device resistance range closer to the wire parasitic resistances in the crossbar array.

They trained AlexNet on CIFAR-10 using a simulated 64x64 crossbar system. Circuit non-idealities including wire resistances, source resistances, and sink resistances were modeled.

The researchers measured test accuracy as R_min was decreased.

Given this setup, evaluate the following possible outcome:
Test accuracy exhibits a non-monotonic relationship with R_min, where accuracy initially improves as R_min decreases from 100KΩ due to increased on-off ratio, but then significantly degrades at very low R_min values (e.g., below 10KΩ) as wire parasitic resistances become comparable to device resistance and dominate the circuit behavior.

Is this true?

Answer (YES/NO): NO